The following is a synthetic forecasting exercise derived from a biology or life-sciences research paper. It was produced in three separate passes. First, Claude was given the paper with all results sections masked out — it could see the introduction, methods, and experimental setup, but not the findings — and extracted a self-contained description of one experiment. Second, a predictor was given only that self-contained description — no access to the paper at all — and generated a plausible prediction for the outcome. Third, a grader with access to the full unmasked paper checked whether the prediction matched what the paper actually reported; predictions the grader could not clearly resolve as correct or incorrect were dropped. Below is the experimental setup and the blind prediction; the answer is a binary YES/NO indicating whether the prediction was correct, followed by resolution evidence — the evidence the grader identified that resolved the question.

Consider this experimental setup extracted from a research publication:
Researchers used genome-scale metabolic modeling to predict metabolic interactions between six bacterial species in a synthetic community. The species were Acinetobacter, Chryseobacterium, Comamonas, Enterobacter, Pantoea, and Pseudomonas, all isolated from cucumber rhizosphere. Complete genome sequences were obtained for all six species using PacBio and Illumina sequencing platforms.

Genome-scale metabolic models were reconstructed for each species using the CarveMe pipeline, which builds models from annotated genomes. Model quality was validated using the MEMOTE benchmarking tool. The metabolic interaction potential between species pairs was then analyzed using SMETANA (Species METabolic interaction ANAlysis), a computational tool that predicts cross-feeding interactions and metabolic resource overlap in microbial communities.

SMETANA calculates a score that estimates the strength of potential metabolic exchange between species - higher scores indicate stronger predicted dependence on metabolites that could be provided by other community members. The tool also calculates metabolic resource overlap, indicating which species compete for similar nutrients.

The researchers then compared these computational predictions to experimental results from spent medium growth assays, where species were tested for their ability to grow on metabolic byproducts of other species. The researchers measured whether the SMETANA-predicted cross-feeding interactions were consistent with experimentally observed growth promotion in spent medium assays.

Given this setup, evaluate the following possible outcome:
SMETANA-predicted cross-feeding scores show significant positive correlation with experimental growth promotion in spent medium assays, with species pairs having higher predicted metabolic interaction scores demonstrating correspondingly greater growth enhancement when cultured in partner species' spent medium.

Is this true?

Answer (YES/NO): NO